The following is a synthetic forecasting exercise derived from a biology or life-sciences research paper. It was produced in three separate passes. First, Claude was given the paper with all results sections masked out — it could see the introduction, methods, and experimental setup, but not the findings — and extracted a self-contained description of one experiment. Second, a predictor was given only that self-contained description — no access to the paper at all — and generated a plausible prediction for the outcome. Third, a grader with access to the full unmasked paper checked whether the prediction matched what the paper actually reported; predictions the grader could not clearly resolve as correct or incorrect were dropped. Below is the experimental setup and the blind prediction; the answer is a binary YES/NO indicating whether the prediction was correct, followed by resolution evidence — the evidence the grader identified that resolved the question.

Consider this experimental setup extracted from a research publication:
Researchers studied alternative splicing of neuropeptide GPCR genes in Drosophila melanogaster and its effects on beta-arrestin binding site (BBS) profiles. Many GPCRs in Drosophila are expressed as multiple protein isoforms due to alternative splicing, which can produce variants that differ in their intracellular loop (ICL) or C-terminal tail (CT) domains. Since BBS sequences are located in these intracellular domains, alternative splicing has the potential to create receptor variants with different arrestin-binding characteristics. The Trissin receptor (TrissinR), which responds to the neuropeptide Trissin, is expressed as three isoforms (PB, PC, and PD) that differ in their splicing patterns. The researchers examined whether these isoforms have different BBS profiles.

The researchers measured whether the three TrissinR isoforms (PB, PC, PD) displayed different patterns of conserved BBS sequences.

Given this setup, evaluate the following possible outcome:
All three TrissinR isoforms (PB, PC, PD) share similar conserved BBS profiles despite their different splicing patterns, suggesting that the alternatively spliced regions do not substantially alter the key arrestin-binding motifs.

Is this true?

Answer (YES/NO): NO